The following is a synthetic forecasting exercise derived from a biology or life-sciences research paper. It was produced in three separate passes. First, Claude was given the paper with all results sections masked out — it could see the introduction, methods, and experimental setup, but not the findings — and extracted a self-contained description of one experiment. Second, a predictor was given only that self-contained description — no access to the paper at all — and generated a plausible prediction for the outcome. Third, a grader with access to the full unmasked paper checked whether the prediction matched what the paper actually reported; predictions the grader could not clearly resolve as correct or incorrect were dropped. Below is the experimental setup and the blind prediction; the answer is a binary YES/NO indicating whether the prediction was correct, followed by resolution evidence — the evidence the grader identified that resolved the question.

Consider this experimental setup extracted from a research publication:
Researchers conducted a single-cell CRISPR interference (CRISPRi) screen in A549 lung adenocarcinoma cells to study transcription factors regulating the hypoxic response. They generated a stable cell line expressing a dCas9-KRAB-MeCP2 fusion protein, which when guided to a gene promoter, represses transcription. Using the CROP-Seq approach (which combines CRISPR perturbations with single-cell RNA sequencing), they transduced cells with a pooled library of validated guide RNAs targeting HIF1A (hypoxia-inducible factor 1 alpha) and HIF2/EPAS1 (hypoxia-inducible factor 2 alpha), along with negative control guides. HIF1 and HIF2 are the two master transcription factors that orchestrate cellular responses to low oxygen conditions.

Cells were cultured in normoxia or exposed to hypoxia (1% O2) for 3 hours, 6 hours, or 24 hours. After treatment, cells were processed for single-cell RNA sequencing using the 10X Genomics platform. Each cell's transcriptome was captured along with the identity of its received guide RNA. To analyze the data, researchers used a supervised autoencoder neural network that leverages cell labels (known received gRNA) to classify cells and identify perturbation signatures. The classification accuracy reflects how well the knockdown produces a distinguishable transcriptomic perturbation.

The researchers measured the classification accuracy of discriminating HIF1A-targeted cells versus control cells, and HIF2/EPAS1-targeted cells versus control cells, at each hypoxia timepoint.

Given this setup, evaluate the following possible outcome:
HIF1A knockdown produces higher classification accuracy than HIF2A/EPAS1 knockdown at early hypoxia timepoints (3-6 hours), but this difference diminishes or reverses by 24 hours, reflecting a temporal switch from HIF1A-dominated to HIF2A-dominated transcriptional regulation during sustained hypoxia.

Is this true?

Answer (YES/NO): YES